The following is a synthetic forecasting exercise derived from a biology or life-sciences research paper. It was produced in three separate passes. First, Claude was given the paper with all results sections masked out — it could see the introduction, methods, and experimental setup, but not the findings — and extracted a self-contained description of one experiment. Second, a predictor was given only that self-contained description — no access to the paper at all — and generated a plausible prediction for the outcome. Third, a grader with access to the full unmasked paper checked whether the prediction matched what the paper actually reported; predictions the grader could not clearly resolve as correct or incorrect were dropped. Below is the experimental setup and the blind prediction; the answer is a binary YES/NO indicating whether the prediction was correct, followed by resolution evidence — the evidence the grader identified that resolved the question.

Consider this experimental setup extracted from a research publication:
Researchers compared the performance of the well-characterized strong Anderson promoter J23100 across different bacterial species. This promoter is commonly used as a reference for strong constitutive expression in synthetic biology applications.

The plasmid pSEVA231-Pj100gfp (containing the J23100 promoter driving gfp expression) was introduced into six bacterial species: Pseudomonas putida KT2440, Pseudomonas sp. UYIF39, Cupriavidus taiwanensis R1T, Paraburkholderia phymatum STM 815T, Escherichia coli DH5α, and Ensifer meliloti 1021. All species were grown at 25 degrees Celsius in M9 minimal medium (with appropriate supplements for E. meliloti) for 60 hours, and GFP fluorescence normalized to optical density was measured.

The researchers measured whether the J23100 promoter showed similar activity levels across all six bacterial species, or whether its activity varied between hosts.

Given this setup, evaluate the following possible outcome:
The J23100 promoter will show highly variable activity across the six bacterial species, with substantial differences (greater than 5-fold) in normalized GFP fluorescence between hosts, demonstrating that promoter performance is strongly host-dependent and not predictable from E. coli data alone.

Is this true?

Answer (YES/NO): YES